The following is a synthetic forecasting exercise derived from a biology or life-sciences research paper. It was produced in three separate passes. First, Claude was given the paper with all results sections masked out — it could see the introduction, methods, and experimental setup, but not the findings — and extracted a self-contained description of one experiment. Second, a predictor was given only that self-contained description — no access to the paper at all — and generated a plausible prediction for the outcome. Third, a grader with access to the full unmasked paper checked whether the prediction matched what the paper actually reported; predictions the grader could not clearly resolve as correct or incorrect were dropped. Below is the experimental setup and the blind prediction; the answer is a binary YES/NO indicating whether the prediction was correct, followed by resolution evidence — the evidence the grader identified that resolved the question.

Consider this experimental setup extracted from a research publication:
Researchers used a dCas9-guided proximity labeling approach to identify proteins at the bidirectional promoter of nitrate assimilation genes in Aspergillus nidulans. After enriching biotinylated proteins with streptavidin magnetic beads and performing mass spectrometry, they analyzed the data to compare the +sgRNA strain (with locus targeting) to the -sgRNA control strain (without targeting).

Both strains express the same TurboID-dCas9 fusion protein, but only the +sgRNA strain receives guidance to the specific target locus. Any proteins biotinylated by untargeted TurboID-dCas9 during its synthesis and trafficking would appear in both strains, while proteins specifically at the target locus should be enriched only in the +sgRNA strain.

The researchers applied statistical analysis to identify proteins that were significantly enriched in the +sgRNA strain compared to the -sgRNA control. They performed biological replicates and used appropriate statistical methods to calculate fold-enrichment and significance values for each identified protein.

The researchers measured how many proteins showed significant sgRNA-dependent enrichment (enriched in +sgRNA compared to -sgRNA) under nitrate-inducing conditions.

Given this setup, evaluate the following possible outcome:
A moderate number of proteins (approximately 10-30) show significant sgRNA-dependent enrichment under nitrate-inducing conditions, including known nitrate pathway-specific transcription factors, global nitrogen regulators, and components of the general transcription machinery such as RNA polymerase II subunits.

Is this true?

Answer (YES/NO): NO